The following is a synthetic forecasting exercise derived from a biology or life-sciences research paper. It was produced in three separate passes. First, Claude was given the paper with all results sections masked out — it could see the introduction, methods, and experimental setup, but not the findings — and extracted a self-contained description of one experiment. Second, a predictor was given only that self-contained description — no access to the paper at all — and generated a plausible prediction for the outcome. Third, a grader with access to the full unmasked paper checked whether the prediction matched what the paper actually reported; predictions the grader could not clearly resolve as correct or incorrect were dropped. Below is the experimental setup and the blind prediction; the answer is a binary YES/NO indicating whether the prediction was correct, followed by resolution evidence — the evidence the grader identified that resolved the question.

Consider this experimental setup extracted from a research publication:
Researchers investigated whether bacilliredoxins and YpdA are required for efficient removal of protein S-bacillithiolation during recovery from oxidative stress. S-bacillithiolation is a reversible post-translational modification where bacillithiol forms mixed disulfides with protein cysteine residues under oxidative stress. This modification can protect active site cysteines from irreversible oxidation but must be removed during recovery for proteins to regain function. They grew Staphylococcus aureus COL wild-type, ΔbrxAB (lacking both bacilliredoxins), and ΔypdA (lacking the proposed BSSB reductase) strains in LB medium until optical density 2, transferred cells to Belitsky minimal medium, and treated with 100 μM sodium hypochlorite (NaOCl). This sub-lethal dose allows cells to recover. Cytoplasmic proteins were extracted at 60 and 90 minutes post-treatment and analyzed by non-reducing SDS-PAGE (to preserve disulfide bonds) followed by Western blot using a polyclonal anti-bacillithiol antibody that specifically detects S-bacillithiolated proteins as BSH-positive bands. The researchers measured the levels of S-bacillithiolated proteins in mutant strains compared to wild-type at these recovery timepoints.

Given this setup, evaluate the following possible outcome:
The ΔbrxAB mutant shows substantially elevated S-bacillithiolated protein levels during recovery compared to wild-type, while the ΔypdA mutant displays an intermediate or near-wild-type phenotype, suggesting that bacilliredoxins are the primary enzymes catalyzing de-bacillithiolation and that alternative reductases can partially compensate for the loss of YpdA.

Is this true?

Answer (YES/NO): NO